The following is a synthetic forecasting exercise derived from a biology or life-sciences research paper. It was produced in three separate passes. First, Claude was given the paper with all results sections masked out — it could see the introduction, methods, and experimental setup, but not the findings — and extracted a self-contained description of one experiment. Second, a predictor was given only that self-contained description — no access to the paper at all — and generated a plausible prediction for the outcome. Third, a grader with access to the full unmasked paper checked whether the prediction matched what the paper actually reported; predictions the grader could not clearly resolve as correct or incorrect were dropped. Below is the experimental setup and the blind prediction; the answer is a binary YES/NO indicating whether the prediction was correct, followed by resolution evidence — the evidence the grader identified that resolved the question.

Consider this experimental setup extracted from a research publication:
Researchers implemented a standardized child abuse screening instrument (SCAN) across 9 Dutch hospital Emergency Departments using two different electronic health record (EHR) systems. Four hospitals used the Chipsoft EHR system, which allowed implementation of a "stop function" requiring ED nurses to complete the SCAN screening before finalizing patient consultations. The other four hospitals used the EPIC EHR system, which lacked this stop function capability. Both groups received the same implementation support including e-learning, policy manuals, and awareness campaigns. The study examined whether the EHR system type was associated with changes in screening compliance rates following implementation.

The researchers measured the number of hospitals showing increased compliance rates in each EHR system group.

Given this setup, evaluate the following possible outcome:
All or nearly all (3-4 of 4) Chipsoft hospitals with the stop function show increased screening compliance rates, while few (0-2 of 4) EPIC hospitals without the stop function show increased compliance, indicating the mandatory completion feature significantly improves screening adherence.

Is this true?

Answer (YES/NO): NO